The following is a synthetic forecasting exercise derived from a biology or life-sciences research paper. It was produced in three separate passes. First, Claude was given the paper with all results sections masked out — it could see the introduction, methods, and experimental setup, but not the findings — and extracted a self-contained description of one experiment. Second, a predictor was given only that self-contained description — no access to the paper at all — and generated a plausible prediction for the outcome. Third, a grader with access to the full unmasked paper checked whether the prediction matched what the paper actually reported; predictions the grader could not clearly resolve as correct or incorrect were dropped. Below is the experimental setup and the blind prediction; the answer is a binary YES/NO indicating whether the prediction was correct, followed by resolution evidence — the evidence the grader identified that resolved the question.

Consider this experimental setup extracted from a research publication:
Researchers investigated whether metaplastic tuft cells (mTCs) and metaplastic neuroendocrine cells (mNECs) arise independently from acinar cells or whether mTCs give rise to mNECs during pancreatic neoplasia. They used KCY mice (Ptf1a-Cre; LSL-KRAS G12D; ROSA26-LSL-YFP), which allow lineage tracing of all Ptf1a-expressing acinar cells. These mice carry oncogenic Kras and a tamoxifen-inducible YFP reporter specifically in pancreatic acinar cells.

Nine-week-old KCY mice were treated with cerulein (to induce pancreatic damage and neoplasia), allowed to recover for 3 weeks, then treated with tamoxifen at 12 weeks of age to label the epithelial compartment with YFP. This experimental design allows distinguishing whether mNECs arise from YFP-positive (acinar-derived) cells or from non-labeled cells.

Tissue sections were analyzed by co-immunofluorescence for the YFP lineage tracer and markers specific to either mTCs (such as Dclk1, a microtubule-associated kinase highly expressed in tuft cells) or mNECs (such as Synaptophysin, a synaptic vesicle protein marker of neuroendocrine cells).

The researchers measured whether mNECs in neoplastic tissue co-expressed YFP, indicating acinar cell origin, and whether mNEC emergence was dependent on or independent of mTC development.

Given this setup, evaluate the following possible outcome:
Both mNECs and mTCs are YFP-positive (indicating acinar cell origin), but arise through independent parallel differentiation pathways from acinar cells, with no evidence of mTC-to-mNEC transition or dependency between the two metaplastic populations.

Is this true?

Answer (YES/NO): YES